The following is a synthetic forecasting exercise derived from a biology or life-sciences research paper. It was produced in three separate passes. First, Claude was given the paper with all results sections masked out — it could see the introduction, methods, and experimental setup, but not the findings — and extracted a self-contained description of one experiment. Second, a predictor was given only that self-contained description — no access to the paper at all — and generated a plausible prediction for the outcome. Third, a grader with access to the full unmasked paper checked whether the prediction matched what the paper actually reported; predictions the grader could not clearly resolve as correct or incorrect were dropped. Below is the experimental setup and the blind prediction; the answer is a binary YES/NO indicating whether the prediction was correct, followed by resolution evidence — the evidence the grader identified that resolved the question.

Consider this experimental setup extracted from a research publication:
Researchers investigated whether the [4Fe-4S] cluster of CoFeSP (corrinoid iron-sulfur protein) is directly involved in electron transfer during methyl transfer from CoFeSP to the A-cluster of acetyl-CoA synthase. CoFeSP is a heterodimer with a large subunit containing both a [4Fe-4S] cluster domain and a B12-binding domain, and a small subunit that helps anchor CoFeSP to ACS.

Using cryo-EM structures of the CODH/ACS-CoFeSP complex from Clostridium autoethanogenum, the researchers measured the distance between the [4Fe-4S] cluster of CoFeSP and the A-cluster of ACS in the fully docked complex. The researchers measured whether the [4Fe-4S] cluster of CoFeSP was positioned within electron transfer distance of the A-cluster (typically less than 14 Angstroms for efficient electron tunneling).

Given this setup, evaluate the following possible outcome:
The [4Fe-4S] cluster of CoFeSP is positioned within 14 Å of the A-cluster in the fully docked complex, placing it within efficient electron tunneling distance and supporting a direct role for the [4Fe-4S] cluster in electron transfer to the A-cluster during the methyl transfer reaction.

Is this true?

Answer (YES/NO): NO